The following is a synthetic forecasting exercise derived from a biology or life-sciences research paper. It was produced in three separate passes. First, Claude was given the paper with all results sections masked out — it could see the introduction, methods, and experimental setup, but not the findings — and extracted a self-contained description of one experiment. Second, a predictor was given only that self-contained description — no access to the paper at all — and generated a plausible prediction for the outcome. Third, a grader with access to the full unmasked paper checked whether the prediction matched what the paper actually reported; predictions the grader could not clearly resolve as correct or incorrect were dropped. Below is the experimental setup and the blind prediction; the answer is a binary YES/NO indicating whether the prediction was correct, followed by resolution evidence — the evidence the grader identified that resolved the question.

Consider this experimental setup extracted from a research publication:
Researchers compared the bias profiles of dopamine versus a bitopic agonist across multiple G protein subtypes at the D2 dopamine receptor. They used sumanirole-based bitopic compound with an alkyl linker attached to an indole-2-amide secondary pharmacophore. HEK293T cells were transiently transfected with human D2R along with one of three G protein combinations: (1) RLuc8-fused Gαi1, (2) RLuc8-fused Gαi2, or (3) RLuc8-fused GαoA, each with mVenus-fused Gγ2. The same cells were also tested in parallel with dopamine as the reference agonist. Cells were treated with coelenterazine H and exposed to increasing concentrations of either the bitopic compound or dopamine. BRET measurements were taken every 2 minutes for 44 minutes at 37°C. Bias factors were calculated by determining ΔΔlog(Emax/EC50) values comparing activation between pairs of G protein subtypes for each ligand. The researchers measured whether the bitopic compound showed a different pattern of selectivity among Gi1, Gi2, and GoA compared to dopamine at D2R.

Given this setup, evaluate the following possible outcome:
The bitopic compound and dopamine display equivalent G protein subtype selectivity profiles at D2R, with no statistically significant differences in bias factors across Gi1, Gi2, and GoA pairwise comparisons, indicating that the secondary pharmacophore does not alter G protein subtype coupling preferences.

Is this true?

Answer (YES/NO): YES